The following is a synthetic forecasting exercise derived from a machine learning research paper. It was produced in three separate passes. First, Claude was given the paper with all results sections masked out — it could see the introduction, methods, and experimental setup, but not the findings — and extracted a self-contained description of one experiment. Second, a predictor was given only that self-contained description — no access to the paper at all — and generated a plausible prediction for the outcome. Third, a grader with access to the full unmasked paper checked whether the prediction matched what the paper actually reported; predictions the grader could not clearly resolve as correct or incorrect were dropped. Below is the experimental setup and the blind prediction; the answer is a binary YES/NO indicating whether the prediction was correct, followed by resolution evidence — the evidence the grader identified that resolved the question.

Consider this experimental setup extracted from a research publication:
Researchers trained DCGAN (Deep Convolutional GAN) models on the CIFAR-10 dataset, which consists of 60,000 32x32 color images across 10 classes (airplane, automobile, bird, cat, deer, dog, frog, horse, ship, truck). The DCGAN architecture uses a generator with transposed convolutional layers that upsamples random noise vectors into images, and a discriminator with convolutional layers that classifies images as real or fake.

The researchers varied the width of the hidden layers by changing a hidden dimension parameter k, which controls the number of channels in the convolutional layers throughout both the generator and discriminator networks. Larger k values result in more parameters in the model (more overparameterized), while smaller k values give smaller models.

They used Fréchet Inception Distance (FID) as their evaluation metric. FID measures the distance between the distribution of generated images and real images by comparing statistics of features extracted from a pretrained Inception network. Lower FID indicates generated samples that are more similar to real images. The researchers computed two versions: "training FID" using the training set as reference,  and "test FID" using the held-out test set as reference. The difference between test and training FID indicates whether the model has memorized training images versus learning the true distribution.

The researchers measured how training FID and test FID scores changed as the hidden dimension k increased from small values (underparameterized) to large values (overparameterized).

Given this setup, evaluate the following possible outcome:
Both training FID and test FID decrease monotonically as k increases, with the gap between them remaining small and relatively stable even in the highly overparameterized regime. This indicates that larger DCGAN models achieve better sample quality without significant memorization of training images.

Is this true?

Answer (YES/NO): NO